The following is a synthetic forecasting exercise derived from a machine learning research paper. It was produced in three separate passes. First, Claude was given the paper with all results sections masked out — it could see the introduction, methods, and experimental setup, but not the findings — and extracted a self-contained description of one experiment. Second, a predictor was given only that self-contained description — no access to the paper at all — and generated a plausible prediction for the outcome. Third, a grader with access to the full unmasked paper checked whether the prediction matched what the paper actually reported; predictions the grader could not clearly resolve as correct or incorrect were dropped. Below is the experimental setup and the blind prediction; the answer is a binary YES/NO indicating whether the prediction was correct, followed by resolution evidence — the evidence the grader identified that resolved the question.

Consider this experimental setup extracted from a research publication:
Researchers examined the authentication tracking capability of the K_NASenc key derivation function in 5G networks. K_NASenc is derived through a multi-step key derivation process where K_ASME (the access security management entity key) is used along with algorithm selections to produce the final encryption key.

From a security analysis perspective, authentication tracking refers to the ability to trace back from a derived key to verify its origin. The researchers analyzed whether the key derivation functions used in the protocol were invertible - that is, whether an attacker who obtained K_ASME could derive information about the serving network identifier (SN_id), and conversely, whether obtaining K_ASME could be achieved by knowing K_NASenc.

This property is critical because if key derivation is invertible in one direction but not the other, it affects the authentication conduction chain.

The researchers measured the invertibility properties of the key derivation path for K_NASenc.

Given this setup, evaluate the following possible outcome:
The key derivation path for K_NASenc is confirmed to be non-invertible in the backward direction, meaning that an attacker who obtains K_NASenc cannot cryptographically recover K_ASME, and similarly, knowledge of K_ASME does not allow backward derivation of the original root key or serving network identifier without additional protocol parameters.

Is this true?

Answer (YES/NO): NO